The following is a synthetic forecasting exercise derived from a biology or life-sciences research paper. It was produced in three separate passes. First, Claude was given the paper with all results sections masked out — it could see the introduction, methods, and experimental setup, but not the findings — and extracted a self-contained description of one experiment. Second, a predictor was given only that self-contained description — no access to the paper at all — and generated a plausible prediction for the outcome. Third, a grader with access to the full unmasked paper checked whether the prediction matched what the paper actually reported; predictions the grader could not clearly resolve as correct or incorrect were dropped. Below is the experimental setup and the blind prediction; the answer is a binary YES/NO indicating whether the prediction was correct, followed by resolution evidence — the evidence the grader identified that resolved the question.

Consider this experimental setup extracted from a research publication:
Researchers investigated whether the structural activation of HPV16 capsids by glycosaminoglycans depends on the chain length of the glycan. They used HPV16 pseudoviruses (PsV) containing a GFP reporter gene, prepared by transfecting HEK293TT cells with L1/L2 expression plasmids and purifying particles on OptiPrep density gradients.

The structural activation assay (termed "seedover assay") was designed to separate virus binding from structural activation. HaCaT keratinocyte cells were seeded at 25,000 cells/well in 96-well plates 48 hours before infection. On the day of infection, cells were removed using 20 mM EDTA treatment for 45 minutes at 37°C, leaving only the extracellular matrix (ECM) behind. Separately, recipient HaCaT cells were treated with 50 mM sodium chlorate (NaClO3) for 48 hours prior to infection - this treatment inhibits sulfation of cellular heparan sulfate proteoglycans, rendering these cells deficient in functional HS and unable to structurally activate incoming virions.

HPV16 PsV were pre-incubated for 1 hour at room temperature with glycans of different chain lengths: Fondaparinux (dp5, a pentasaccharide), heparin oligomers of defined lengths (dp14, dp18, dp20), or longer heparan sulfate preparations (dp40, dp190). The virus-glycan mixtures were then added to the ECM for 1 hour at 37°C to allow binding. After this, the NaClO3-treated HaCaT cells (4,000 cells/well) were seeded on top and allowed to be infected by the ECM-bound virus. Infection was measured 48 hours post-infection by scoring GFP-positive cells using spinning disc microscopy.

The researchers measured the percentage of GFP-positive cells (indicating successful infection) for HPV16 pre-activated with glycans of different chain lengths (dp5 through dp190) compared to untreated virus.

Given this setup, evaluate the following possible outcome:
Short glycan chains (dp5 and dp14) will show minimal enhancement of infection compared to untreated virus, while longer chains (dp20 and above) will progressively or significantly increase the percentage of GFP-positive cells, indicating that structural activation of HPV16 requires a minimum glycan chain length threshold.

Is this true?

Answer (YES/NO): NO